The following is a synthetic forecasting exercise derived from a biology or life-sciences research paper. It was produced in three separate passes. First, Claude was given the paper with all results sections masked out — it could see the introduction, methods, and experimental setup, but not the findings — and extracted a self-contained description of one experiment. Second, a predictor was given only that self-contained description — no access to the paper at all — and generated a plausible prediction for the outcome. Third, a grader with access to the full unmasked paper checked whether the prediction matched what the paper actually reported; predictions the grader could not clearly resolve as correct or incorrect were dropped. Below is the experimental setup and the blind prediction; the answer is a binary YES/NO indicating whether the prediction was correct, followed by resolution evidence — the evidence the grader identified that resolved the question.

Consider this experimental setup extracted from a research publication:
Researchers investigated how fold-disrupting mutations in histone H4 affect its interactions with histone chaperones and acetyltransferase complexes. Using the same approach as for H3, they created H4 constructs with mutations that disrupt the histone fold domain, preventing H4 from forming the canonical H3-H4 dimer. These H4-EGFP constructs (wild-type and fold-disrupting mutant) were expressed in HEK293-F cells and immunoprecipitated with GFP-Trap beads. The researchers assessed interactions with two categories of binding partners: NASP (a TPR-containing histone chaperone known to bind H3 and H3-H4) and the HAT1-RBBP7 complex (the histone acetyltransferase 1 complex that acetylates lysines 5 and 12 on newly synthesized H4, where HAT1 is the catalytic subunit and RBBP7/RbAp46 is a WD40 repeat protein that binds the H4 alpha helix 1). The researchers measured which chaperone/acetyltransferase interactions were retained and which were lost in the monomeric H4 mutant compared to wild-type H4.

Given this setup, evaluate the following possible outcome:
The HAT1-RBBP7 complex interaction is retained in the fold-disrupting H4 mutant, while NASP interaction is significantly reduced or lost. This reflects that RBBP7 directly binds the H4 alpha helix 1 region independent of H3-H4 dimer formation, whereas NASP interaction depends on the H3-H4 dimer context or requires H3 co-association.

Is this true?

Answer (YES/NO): YES